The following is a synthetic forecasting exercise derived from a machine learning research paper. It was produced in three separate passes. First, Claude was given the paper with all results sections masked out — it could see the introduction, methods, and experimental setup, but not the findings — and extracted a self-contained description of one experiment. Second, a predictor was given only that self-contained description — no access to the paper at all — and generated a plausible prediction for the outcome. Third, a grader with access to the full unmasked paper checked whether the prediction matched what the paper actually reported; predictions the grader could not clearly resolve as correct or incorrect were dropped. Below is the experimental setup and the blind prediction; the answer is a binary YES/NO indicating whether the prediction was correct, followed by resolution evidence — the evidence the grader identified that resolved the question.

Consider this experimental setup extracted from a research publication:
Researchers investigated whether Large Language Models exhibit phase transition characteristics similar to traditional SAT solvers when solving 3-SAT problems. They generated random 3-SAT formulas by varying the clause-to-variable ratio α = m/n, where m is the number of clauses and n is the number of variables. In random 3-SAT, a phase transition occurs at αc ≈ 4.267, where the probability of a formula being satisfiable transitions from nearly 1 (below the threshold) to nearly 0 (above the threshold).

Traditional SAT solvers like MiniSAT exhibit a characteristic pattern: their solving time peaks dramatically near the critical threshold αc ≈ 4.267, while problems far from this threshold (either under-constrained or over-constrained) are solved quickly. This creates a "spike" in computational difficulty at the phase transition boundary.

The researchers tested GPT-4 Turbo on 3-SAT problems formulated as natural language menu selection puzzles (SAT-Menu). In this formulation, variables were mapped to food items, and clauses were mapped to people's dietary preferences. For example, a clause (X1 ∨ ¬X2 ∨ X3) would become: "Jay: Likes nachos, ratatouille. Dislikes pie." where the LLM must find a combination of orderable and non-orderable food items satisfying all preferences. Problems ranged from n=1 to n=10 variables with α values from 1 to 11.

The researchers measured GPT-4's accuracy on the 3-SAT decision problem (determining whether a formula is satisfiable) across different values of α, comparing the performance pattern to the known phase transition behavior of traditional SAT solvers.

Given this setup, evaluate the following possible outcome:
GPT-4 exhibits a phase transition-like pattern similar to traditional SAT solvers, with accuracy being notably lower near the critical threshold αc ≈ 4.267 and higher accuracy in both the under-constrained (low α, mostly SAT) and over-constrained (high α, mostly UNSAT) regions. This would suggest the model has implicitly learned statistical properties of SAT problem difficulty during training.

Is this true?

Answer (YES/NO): YES